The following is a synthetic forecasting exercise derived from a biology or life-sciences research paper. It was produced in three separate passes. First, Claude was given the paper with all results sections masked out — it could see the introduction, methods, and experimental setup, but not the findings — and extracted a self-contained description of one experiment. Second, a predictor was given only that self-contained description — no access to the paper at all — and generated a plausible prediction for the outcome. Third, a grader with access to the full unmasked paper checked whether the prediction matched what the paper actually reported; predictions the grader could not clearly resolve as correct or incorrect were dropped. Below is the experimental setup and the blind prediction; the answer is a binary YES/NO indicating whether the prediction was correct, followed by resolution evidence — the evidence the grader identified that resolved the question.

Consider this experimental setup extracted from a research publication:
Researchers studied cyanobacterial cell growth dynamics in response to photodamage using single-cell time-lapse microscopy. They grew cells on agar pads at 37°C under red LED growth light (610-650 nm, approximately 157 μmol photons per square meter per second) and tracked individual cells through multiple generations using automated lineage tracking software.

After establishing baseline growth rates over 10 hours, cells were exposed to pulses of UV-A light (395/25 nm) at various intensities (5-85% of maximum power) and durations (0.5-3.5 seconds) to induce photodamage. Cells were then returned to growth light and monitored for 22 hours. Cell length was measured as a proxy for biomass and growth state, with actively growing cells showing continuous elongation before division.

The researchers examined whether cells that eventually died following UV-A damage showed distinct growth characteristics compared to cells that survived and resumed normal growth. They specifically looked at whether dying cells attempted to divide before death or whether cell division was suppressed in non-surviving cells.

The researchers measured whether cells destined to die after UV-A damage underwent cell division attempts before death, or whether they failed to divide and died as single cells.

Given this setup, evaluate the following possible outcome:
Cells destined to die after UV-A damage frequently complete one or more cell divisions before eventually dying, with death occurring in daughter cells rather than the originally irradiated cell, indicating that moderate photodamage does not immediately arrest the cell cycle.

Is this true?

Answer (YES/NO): NO